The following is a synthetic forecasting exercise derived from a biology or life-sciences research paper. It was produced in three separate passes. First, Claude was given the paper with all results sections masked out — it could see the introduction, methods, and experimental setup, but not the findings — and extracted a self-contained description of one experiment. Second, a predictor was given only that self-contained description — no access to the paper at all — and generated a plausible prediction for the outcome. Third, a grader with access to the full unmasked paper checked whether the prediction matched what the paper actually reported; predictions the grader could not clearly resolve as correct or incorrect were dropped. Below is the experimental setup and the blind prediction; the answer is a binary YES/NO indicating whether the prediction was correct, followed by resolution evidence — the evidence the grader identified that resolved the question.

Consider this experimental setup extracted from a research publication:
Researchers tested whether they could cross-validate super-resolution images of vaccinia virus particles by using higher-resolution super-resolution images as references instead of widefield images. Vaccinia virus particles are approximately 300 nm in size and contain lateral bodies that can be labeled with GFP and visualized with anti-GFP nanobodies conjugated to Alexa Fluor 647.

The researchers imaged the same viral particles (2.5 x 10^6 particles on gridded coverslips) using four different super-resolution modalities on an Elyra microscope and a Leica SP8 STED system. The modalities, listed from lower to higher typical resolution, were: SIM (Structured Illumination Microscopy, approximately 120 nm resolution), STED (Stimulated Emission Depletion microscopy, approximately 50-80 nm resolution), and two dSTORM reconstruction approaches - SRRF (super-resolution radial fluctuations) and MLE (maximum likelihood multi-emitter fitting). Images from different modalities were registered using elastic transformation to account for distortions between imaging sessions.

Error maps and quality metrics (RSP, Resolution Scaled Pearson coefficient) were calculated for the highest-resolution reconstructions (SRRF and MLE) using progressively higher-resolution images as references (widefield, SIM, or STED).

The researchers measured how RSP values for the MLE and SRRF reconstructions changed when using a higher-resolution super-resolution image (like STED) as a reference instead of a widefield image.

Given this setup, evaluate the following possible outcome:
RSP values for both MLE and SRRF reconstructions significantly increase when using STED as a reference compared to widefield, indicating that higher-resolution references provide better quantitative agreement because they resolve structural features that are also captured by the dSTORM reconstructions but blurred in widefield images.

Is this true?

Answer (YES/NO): NO